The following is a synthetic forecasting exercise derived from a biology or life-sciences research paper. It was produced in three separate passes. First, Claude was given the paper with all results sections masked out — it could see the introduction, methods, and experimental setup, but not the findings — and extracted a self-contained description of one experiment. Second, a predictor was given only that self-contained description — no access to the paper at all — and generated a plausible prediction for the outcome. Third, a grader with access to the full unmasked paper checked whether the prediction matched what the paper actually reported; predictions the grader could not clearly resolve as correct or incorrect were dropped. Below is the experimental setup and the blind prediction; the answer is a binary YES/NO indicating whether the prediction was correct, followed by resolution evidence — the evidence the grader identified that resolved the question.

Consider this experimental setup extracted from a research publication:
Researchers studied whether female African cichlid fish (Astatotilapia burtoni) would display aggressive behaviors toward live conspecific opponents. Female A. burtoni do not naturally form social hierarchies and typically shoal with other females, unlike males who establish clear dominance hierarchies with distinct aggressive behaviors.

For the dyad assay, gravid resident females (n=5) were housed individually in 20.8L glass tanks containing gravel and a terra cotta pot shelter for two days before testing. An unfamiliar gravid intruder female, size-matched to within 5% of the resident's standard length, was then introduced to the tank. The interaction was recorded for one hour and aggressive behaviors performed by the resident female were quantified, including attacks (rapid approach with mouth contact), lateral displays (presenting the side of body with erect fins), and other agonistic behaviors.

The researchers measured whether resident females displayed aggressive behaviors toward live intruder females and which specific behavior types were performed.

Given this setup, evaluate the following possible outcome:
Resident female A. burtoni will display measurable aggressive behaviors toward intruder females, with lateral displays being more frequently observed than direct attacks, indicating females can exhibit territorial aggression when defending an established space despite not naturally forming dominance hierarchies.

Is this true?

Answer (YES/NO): NO